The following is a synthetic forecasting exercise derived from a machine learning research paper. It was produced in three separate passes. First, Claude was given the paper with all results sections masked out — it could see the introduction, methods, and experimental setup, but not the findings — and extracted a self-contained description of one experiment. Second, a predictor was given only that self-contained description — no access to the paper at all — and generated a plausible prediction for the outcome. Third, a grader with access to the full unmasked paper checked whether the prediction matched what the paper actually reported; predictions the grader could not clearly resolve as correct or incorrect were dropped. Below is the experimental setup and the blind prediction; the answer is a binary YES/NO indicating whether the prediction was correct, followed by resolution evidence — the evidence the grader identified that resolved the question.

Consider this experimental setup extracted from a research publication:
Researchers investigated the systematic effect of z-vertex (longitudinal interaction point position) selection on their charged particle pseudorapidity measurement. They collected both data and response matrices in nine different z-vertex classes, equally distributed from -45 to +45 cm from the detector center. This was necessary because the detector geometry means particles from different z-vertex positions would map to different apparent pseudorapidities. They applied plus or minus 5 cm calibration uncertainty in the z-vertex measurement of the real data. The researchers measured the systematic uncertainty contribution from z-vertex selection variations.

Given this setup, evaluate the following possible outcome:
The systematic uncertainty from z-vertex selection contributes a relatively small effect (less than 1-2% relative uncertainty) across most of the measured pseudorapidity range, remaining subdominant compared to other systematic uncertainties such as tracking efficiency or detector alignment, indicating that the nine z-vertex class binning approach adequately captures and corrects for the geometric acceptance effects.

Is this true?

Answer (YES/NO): YES